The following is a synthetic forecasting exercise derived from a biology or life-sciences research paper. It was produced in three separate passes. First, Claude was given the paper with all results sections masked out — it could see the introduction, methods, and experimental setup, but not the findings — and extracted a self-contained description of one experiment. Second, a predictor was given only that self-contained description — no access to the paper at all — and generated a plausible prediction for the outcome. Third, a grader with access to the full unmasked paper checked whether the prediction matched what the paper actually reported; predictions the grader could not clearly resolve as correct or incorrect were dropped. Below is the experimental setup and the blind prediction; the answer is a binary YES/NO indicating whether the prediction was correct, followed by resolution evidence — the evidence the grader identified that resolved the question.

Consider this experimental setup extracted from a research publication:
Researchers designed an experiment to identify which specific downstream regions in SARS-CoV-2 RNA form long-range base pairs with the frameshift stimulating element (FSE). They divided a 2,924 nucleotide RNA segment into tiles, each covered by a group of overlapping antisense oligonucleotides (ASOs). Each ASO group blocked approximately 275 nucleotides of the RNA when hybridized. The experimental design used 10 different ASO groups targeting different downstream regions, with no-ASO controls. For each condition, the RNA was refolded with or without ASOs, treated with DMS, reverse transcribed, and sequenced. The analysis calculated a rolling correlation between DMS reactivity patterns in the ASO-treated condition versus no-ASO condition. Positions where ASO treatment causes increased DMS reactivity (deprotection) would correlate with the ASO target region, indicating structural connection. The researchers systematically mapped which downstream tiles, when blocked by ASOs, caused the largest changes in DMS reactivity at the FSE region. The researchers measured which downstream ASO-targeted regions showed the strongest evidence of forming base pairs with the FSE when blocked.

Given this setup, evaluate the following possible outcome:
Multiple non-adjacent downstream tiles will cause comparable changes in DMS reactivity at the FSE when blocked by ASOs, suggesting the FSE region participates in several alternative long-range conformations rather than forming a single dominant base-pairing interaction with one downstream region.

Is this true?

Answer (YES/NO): NO